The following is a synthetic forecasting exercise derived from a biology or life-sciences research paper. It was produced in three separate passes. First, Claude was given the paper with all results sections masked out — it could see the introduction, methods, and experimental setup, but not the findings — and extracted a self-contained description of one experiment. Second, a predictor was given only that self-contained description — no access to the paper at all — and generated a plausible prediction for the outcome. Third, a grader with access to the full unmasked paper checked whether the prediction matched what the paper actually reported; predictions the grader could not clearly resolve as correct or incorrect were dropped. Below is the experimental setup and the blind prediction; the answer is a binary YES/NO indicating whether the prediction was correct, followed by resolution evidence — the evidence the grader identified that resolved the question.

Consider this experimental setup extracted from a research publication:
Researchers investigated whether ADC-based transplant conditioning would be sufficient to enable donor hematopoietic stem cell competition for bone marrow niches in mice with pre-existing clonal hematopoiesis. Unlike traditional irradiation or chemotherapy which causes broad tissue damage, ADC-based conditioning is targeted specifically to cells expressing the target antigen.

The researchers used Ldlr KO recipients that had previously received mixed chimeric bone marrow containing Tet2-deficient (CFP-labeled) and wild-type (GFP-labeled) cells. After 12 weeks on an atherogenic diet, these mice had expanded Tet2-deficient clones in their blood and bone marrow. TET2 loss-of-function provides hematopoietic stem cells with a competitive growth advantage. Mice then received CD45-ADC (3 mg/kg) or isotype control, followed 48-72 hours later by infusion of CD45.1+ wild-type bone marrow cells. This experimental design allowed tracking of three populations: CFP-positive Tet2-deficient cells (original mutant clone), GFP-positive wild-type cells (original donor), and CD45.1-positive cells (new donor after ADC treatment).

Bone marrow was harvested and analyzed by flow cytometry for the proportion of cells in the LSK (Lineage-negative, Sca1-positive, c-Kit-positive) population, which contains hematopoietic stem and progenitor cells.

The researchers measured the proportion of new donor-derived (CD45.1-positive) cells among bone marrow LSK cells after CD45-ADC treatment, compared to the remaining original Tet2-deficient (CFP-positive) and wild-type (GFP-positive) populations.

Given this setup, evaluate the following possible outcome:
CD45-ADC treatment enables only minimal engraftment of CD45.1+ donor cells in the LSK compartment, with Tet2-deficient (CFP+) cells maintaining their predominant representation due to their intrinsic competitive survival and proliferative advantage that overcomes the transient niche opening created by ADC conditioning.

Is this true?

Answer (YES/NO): NO